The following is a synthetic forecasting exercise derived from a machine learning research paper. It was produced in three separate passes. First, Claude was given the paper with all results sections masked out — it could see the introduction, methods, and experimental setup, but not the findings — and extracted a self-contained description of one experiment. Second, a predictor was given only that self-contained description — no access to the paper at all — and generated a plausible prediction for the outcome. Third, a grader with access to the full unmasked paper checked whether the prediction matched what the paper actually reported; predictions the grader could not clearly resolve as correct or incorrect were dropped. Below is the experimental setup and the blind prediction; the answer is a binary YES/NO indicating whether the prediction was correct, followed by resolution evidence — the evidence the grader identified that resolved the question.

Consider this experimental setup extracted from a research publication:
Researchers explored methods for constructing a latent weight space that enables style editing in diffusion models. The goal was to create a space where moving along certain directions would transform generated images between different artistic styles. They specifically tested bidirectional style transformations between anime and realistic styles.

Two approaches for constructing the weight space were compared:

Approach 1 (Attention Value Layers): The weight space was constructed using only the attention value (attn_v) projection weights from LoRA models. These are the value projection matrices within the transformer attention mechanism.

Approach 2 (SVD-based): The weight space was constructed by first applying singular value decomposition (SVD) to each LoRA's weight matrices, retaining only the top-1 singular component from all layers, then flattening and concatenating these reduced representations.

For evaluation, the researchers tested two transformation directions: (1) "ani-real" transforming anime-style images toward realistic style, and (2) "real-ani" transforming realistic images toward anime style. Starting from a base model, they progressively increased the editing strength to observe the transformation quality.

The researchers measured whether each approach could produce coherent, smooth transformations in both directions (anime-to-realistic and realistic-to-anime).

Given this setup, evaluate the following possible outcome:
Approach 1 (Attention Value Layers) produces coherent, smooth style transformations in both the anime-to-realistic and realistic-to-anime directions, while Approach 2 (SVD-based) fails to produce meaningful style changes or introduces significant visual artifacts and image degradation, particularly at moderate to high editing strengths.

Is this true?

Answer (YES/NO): NO